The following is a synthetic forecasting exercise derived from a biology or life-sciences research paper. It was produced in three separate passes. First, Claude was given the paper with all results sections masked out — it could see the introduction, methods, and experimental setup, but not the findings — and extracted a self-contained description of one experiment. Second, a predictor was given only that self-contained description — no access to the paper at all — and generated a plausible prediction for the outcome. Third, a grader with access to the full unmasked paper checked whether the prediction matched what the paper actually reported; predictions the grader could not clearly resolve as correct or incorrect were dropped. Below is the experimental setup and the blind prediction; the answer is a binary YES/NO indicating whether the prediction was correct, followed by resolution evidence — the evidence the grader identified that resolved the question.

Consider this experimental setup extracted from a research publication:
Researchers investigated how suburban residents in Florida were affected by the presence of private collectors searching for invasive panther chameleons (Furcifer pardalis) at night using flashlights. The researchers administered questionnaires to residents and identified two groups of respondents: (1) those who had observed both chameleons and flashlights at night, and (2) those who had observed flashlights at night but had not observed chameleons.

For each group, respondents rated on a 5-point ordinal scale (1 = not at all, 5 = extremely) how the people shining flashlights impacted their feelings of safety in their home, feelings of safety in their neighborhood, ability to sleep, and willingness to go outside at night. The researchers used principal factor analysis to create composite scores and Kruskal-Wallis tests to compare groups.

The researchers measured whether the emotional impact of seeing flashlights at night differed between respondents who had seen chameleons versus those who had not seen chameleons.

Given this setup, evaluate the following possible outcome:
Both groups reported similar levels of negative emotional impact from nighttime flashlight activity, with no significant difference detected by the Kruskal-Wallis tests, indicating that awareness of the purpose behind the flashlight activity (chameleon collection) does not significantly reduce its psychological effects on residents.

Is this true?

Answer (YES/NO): NO